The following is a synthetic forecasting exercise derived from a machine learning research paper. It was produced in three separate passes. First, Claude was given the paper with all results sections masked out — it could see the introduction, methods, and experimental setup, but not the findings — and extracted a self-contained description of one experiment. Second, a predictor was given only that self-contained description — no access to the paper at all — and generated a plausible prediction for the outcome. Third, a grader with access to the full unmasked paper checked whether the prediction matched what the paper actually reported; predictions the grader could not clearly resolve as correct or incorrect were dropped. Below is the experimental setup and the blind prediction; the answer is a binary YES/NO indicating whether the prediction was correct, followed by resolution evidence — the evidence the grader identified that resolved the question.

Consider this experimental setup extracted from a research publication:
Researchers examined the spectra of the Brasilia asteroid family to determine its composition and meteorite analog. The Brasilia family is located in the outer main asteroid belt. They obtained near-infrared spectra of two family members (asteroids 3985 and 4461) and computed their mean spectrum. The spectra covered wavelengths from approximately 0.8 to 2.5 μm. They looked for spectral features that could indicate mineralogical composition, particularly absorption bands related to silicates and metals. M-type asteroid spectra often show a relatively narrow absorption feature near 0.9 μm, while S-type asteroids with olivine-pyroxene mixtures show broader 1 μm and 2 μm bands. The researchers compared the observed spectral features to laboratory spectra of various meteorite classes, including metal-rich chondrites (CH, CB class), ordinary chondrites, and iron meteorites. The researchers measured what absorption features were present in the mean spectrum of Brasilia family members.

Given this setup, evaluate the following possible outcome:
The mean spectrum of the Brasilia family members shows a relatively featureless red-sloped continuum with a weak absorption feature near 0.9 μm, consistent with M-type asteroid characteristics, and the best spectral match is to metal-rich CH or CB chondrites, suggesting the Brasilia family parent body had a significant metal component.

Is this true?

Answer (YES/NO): NO